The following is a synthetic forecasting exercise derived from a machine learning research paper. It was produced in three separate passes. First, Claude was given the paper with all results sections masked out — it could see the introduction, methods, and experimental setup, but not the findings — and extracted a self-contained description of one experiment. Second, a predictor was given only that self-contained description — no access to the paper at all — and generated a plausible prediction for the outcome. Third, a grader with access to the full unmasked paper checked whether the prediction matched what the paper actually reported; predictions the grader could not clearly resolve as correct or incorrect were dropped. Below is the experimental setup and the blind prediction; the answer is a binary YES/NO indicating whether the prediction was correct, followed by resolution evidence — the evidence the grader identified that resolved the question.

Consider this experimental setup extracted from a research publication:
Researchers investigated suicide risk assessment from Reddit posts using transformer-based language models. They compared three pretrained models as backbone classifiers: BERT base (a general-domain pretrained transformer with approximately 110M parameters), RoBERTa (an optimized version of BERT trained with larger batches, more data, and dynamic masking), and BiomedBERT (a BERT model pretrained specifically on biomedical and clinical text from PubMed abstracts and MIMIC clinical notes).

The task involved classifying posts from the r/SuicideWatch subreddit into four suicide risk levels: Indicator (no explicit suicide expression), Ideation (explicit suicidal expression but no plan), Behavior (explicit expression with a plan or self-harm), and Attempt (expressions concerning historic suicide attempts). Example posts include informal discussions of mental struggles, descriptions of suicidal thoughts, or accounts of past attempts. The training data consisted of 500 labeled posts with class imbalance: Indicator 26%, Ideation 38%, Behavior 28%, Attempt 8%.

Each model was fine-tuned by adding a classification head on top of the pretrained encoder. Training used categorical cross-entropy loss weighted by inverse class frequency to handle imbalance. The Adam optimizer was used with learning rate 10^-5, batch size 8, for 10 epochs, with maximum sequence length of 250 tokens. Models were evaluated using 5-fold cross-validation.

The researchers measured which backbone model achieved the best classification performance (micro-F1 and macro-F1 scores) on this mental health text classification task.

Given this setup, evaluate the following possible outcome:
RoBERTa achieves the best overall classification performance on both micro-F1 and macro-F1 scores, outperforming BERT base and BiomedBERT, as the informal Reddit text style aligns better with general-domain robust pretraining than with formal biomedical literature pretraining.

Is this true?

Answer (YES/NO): YES